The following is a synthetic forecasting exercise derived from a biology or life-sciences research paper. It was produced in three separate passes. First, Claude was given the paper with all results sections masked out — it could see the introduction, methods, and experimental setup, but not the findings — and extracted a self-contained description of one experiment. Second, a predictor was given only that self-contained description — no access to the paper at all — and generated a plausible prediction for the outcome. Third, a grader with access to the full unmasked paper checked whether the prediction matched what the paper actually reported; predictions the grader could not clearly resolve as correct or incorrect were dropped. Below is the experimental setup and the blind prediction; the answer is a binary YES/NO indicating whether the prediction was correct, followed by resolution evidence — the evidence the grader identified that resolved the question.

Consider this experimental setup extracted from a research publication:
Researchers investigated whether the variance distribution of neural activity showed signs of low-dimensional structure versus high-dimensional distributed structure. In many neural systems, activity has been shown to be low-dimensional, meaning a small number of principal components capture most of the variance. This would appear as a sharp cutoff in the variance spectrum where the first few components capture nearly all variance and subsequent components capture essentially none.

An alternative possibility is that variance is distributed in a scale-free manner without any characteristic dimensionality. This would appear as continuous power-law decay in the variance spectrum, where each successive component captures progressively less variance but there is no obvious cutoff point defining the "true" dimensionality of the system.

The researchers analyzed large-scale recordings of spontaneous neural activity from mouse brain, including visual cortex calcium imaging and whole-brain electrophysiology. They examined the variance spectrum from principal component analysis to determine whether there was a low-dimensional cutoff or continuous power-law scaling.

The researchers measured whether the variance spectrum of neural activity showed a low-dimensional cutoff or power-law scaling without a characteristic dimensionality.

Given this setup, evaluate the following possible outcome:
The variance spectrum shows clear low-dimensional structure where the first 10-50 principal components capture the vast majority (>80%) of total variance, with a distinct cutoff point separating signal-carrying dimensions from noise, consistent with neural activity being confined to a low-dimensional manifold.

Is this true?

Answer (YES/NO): NO